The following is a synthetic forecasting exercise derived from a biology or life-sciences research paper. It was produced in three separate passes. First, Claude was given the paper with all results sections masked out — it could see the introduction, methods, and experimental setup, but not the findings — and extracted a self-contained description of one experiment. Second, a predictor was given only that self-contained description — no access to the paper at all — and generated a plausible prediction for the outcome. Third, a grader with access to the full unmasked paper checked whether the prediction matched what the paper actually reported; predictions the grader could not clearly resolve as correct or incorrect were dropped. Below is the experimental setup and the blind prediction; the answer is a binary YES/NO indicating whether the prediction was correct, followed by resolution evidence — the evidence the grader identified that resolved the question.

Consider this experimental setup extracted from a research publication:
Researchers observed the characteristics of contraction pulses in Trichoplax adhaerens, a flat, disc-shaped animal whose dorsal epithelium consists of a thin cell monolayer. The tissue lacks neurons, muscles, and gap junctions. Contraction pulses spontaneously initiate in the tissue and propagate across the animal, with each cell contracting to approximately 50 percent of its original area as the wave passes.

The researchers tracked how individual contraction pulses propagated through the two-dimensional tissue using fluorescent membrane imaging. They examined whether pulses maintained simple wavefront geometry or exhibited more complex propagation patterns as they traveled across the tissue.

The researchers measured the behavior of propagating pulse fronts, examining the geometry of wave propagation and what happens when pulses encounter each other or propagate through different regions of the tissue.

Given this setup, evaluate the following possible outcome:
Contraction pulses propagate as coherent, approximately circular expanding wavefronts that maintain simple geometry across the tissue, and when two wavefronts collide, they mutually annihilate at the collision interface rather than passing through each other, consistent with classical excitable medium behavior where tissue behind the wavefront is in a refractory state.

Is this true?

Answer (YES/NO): NO